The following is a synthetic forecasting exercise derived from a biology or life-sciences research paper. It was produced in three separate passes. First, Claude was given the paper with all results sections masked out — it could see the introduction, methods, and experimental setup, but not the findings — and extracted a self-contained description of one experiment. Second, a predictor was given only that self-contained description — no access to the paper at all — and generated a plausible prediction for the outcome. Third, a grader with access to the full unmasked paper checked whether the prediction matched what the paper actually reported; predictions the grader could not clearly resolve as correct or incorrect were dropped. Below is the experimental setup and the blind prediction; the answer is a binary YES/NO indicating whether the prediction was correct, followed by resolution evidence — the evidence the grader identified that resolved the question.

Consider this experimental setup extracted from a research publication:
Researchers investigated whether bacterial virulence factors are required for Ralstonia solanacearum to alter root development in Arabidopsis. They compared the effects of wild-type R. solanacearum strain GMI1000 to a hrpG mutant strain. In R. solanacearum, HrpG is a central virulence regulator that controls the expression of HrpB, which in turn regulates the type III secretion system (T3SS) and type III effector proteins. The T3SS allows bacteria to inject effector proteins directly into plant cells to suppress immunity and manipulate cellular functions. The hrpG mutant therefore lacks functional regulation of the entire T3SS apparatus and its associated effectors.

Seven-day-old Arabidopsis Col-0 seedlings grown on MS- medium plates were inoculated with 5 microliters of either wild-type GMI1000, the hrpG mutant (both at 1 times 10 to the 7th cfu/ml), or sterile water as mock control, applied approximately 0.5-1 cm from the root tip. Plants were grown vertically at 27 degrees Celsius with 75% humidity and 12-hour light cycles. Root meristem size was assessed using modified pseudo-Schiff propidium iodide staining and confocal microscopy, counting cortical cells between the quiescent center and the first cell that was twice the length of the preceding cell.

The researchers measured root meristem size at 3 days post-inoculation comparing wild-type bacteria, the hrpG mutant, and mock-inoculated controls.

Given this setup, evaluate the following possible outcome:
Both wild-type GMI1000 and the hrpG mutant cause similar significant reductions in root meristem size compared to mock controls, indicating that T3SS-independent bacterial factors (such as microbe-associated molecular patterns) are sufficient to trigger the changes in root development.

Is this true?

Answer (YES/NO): NO